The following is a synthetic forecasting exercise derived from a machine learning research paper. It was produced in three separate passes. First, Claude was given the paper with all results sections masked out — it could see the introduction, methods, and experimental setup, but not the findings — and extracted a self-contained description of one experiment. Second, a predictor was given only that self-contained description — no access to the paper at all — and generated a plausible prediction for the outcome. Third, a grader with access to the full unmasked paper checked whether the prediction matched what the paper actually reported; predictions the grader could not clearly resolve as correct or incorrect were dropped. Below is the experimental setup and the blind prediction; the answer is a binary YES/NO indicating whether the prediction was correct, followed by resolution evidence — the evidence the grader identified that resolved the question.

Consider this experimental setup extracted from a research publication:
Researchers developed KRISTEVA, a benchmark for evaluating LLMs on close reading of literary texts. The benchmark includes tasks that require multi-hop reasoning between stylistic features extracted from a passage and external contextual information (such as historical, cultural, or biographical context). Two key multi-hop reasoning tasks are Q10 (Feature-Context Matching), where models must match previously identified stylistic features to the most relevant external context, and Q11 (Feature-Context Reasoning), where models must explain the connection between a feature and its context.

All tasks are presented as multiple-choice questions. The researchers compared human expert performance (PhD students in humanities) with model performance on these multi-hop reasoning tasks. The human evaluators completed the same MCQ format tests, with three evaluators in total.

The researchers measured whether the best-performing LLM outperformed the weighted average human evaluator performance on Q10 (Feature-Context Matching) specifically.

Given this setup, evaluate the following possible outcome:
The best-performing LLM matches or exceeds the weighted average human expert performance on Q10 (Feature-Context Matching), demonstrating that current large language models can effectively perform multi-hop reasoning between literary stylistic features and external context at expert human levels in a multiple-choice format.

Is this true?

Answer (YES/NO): NO